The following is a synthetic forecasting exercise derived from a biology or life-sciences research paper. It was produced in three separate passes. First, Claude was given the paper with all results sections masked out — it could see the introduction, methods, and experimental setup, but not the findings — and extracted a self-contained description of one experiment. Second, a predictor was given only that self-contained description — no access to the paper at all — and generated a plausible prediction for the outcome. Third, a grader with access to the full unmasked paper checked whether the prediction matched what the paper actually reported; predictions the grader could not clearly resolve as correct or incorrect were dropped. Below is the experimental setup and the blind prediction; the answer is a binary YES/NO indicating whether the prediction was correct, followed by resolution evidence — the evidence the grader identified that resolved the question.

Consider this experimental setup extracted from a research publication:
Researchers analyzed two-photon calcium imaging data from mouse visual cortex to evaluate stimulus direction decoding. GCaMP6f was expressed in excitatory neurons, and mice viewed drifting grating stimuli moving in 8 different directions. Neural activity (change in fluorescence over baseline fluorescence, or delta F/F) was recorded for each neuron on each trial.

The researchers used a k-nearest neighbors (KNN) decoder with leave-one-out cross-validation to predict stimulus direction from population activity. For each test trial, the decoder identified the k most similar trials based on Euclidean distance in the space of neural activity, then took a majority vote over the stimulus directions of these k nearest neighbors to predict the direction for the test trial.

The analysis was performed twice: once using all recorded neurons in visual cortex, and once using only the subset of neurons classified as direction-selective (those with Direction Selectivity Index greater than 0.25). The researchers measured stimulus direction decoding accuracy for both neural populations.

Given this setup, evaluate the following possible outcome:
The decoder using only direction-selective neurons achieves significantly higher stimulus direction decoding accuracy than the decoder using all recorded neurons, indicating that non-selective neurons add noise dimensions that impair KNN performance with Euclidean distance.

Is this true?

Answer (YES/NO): NO